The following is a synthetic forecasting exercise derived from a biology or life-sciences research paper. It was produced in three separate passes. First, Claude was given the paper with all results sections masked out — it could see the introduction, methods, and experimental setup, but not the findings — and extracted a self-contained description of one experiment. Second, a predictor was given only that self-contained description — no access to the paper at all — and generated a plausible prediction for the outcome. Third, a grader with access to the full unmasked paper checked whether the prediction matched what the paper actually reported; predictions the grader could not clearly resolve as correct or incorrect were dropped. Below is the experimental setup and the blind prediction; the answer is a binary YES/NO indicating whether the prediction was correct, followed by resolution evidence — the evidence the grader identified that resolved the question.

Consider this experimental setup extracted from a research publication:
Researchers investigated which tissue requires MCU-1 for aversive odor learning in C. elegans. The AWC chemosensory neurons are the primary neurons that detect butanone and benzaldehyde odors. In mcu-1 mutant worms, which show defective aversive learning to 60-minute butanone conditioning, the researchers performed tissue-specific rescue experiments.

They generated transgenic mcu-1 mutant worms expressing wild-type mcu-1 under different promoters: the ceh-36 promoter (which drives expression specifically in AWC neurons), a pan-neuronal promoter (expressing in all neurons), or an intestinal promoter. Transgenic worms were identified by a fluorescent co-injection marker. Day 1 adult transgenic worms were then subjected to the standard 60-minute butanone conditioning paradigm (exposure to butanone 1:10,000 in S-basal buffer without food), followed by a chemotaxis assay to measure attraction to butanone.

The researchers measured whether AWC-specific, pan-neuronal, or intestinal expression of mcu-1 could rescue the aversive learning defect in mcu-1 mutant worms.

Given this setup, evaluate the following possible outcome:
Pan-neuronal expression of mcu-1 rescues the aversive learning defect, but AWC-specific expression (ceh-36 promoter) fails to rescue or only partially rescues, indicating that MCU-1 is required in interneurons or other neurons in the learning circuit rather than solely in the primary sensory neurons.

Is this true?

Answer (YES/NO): NO